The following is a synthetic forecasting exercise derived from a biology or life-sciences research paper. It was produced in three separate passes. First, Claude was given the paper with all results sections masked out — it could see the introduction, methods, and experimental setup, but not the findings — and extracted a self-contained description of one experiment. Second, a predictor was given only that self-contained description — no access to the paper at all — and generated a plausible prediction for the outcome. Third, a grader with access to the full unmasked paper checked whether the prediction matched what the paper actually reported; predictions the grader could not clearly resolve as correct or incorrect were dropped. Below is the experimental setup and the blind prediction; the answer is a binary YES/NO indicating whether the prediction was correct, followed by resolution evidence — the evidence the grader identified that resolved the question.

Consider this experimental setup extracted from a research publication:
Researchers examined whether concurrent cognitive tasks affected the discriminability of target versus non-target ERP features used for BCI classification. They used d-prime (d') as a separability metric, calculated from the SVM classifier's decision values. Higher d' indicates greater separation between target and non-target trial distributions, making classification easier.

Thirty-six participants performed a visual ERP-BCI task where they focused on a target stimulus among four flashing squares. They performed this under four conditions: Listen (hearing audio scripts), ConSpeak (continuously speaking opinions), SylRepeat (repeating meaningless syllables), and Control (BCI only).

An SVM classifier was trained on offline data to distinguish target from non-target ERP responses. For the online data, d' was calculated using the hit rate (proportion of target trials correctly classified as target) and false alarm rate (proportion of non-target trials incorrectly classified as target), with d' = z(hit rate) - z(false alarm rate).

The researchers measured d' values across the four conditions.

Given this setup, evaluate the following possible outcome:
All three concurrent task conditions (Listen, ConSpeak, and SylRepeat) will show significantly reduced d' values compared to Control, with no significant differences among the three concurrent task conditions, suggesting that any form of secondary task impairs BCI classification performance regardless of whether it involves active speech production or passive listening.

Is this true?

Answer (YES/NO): NO